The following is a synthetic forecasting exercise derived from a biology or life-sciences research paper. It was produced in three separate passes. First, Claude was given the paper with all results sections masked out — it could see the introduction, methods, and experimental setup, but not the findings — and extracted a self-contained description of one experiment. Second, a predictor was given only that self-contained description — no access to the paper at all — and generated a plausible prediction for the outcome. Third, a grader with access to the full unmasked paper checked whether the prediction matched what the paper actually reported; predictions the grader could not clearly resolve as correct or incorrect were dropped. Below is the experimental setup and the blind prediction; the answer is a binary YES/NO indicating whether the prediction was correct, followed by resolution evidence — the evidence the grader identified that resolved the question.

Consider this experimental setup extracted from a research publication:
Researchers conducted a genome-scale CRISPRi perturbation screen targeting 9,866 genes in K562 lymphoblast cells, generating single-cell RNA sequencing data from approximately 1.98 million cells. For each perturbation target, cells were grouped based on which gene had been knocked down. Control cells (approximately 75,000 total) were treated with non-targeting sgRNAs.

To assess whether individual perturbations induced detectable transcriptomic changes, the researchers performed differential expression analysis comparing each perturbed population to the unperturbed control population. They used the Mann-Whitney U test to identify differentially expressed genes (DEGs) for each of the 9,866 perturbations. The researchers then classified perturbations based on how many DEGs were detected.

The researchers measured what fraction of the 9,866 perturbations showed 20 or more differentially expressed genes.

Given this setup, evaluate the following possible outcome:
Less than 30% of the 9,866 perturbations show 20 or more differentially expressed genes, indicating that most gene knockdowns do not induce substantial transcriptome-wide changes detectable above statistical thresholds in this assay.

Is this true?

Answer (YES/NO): YES